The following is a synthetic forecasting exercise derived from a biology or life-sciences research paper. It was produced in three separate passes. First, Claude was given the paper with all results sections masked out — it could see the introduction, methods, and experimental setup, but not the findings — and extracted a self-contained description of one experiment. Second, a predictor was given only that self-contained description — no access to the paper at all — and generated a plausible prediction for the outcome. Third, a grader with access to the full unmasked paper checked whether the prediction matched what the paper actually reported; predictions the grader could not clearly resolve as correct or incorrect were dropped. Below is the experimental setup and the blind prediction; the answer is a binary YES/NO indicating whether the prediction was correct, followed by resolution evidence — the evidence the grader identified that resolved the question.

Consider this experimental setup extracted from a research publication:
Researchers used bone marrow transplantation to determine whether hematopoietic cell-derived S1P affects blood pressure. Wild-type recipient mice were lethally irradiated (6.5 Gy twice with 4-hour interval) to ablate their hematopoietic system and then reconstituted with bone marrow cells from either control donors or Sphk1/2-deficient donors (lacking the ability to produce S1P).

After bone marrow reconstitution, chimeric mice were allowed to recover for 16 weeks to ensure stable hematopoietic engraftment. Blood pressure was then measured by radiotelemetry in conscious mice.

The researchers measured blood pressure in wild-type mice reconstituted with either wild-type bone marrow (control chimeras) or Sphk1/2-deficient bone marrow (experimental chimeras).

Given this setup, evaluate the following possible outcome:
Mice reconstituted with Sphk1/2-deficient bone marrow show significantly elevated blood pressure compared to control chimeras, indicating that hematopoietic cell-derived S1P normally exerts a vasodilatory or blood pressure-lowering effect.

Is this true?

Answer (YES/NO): NO